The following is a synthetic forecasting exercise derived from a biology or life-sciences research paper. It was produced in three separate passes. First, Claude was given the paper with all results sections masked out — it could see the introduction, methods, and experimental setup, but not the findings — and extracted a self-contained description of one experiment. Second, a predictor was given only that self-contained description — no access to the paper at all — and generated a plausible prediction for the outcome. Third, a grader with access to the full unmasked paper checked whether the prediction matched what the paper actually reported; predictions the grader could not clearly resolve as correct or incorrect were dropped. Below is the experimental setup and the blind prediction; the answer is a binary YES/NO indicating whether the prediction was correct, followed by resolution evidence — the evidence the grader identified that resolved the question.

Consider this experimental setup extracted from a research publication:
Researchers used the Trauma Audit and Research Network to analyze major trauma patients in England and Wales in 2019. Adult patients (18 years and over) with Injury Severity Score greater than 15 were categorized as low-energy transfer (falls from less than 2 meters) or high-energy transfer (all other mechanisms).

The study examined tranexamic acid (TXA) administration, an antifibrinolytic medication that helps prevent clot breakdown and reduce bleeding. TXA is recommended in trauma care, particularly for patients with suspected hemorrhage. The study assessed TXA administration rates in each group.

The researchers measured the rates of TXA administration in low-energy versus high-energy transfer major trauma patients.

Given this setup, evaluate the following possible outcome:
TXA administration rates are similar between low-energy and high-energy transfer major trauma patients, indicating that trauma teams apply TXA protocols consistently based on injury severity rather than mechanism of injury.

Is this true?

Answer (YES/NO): NO